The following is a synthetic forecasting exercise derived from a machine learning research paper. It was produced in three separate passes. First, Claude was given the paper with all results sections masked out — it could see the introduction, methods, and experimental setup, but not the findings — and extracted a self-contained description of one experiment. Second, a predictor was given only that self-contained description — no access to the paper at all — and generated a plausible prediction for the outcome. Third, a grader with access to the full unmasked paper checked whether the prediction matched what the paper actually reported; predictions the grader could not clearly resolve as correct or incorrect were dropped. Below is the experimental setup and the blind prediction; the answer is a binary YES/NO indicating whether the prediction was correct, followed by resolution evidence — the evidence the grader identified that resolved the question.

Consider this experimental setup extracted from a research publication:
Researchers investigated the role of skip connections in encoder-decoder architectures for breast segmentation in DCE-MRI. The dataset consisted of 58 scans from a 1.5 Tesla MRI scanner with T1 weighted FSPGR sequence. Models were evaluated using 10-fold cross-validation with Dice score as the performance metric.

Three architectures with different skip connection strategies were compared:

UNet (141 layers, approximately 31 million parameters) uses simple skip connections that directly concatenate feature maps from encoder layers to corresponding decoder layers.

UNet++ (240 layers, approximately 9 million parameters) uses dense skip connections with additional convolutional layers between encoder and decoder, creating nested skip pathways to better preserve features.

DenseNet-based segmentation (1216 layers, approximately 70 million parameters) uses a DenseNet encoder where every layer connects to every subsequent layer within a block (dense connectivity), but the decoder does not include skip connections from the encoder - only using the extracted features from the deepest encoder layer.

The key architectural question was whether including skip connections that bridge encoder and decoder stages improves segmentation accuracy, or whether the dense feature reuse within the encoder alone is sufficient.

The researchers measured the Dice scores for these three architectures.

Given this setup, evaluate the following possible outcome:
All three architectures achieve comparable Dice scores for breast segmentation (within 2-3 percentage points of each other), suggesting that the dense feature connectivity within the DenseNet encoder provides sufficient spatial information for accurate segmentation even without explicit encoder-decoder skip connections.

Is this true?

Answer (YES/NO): NO